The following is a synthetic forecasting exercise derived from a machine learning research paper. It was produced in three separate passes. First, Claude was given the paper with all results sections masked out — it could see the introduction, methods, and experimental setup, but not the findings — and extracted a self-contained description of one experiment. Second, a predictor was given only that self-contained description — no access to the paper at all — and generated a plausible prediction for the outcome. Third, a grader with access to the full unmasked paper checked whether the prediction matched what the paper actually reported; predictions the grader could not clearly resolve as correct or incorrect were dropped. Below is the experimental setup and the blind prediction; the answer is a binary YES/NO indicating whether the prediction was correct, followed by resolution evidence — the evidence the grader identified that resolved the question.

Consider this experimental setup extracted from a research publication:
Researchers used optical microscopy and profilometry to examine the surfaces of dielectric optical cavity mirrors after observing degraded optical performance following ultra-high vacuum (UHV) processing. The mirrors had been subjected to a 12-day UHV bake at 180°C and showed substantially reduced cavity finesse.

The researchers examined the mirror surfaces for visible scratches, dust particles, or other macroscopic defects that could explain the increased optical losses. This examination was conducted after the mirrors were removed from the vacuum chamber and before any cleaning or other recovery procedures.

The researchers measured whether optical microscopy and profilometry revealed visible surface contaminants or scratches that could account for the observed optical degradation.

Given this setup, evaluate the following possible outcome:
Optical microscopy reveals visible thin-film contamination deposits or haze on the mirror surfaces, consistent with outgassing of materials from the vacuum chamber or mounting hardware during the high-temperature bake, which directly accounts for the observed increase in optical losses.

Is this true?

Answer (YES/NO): NO